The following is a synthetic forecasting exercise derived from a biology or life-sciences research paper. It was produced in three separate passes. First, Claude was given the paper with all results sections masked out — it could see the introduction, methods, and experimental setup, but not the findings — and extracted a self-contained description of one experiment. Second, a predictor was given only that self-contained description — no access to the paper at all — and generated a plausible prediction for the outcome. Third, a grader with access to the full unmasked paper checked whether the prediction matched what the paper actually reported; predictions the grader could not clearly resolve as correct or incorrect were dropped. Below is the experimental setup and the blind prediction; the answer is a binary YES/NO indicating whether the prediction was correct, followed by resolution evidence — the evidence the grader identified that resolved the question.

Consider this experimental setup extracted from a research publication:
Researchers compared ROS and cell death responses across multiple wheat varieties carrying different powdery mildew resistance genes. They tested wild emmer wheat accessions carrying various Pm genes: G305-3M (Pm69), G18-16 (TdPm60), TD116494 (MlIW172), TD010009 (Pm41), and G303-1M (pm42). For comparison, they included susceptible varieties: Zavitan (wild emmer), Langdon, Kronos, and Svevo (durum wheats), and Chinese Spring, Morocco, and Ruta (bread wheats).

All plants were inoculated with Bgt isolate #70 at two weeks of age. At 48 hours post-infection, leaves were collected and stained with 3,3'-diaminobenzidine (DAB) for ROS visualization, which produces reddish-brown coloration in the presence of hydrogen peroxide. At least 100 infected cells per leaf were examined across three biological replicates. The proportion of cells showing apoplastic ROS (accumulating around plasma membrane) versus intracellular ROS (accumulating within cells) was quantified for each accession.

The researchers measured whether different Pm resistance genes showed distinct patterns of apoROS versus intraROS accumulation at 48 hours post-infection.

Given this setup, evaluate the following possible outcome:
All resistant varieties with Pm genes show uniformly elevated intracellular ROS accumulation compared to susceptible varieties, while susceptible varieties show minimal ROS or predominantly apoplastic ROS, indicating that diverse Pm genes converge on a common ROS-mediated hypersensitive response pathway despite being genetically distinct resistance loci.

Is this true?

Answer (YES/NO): NO